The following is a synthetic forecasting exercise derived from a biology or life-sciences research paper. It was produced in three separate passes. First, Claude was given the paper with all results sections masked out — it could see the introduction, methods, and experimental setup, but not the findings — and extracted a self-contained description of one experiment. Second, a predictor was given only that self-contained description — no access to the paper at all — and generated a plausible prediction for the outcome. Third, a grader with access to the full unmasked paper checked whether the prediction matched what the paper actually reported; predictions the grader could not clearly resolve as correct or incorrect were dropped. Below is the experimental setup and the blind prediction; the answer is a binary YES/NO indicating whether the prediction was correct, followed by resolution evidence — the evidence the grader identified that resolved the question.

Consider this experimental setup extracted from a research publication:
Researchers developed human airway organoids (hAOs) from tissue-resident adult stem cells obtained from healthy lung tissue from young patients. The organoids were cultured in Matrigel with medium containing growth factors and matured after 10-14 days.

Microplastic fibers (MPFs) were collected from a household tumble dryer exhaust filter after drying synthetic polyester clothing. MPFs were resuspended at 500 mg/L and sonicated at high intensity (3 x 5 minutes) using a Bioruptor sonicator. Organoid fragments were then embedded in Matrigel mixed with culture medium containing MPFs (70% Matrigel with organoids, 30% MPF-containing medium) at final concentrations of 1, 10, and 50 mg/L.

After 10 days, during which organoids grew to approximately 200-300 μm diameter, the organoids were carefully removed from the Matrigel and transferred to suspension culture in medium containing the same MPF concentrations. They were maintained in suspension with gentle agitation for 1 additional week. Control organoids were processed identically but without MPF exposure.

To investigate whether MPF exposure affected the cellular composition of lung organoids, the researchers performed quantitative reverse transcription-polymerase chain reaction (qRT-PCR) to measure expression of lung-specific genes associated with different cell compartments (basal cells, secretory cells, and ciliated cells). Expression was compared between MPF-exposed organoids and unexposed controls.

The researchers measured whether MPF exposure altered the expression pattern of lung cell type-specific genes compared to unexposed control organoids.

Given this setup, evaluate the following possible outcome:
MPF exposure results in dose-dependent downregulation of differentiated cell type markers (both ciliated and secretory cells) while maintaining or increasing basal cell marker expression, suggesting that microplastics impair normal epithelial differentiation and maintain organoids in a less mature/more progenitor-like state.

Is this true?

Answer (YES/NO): NO